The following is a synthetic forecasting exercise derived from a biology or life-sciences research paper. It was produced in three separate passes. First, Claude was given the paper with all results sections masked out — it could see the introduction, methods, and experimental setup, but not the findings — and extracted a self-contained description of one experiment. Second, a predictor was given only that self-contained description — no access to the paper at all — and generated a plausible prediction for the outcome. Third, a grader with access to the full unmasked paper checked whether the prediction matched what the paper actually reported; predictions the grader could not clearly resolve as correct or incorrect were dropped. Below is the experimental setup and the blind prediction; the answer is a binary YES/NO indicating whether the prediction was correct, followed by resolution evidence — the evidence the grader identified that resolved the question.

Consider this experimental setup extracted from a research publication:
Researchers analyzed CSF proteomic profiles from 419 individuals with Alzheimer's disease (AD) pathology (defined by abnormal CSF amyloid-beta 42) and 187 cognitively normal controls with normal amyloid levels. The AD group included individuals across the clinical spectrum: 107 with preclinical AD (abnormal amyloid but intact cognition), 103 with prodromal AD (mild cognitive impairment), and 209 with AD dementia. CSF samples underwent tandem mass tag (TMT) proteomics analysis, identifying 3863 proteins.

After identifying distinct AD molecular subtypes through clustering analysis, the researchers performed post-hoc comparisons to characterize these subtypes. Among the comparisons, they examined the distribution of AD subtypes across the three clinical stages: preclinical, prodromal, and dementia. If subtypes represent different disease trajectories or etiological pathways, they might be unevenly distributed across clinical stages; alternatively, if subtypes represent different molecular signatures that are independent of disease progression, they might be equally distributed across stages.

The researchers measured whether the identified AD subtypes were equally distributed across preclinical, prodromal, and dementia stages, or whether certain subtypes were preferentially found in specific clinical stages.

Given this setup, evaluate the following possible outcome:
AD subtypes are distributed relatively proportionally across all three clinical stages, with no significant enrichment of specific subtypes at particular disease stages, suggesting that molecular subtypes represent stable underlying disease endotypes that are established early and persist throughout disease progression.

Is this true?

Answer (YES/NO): NO